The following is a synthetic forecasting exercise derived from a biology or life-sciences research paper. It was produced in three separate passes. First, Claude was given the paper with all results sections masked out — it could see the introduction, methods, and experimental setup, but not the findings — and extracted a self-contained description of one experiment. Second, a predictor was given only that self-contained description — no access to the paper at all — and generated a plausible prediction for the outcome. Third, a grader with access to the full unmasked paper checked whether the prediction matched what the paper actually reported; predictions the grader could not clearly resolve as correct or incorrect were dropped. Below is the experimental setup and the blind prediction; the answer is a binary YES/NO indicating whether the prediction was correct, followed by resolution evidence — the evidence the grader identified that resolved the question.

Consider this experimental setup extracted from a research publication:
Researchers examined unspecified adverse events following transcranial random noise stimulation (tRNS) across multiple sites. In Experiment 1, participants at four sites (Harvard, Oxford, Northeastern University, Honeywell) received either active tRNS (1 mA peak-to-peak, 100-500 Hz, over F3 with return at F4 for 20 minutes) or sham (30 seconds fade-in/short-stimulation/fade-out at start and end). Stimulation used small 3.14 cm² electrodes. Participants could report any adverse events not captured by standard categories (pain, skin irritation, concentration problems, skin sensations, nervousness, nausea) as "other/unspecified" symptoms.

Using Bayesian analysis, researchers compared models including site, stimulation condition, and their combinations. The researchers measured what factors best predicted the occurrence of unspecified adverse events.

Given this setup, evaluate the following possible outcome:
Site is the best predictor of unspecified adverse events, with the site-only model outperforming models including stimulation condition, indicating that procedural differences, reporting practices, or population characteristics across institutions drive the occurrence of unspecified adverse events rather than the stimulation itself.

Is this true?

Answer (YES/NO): NO